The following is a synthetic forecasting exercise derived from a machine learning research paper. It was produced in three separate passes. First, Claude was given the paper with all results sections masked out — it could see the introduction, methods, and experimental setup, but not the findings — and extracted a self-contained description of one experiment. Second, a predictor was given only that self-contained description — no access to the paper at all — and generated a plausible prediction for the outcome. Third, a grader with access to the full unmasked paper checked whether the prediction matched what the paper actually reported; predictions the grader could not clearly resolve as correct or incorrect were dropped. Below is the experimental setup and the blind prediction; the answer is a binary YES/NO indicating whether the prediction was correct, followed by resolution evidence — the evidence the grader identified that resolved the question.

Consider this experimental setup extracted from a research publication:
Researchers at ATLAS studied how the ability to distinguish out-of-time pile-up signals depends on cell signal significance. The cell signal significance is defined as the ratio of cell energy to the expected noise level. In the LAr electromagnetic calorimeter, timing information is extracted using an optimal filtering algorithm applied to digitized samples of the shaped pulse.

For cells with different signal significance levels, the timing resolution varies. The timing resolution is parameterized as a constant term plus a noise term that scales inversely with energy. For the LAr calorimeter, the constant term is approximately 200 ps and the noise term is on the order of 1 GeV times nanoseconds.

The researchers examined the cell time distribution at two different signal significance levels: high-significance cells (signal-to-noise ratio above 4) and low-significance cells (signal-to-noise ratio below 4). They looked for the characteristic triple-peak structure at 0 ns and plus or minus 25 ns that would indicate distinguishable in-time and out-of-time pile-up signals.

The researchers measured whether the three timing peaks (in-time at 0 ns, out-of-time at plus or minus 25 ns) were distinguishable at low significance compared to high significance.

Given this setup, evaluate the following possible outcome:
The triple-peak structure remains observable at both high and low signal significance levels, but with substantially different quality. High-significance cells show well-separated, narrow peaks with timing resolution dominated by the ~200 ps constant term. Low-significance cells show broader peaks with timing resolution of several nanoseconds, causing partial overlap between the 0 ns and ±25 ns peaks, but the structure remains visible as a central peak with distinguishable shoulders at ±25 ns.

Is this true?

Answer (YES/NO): NO